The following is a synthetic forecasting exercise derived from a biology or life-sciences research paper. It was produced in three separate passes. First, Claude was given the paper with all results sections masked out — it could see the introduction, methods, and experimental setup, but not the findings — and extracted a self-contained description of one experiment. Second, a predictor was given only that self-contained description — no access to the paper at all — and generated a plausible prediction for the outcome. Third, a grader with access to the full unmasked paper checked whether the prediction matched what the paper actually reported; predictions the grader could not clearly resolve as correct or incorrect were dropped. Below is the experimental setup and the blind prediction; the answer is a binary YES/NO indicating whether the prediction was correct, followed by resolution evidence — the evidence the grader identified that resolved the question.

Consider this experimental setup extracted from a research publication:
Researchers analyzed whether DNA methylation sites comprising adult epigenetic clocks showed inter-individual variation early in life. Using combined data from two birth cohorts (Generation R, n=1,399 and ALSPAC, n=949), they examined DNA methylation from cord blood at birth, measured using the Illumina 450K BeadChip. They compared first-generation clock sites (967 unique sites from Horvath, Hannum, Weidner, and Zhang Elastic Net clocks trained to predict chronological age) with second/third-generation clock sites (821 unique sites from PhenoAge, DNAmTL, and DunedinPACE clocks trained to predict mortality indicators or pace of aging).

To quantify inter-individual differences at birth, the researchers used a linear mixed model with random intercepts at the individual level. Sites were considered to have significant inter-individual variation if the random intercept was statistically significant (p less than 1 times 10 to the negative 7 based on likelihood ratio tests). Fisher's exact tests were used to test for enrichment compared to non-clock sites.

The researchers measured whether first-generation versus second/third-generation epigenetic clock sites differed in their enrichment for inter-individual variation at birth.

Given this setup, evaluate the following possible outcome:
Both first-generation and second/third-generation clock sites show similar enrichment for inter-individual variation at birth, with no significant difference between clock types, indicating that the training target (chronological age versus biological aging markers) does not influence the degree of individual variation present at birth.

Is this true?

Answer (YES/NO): NO